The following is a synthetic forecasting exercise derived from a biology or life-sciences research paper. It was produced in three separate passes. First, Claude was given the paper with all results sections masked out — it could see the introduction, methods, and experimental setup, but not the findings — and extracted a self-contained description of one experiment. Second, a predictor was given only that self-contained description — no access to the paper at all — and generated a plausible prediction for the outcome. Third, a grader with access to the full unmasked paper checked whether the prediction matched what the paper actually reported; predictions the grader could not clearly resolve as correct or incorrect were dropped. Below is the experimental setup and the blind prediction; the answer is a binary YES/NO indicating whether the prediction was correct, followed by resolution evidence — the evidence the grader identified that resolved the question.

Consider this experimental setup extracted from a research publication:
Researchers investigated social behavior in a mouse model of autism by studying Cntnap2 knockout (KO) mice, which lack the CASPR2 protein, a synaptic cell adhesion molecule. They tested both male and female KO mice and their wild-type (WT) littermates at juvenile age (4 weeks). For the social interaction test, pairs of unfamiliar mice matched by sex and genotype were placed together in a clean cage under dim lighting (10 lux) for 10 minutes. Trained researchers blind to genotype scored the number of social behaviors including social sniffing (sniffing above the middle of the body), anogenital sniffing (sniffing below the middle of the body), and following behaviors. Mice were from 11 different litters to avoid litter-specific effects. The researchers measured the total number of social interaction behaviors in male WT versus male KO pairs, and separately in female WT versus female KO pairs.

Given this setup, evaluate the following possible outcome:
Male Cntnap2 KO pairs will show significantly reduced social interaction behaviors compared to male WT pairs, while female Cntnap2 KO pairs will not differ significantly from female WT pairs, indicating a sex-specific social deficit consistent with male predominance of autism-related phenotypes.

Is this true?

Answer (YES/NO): YES